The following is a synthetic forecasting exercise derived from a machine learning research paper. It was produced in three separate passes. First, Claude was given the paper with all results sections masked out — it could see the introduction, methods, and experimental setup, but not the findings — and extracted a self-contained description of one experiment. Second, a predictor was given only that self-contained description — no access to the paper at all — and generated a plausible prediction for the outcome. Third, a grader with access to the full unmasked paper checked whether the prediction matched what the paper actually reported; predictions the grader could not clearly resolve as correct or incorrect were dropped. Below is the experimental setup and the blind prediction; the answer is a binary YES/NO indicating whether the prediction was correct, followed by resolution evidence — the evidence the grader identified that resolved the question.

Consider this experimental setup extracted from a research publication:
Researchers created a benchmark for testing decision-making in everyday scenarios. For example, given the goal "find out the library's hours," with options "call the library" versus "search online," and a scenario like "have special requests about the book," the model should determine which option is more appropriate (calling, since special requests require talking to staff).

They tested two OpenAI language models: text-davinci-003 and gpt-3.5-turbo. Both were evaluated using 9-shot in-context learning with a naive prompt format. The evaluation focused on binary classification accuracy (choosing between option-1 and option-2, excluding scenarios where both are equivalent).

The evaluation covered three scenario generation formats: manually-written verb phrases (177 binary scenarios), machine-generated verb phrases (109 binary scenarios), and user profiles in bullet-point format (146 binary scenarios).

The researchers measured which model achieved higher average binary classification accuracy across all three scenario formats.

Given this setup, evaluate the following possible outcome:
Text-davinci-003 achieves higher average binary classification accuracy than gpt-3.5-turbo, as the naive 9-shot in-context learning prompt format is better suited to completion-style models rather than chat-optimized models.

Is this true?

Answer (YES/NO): NO